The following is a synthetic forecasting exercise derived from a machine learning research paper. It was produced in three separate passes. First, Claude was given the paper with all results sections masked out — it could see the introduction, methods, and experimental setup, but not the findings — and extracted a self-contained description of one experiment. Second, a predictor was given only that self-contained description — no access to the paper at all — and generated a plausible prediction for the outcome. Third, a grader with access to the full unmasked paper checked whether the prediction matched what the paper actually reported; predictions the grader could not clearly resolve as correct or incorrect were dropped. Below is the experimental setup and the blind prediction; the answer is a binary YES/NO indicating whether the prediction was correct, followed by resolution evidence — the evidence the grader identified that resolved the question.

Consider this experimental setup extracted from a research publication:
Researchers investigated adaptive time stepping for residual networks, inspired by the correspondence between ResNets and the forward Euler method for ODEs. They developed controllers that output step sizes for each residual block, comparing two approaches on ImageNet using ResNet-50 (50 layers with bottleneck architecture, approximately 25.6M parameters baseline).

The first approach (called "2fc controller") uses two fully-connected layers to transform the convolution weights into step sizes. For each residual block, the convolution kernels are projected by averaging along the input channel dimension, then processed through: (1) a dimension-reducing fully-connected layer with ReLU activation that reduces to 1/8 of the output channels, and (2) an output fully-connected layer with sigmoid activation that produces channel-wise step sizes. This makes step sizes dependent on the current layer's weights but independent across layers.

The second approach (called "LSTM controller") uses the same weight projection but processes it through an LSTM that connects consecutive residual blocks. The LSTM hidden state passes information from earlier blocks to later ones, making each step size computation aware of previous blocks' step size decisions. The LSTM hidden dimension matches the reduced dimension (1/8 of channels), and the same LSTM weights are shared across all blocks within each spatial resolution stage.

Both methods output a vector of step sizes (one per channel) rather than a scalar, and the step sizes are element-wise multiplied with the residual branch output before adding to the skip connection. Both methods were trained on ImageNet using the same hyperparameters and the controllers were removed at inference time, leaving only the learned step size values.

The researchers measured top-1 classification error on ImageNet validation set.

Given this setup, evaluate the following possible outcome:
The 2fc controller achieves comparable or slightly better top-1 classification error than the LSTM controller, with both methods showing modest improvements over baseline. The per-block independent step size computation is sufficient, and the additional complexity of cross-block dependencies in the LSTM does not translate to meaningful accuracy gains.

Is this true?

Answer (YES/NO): NO